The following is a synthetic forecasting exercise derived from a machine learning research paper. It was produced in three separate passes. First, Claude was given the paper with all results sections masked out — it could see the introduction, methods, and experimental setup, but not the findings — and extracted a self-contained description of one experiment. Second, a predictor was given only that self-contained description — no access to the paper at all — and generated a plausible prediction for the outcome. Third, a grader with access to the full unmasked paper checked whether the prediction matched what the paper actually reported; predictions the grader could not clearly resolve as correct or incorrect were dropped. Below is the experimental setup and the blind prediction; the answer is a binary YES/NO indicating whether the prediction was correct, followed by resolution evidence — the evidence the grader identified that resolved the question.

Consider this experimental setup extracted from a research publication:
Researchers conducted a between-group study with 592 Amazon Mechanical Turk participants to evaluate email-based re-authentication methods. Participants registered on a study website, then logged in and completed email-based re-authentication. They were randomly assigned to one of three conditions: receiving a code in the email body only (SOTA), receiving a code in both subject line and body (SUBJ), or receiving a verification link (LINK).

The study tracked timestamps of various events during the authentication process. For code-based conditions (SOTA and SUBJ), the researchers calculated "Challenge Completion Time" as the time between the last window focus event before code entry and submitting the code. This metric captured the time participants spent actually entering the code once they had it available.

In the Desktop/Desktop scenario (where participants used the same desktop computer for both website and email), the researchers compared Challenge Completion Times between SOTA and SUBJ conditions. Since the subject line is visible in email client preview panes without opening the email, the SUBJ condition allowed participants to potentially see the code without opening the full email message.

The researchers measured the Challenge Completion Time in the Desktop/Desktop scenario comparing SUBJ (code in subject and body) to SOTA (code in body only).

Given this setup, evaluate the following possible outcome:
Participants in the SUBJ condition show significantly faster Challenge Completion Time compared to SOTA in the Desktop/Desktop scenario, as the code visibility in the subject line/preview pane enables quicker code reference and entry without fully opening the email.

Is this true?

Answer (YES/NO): NO